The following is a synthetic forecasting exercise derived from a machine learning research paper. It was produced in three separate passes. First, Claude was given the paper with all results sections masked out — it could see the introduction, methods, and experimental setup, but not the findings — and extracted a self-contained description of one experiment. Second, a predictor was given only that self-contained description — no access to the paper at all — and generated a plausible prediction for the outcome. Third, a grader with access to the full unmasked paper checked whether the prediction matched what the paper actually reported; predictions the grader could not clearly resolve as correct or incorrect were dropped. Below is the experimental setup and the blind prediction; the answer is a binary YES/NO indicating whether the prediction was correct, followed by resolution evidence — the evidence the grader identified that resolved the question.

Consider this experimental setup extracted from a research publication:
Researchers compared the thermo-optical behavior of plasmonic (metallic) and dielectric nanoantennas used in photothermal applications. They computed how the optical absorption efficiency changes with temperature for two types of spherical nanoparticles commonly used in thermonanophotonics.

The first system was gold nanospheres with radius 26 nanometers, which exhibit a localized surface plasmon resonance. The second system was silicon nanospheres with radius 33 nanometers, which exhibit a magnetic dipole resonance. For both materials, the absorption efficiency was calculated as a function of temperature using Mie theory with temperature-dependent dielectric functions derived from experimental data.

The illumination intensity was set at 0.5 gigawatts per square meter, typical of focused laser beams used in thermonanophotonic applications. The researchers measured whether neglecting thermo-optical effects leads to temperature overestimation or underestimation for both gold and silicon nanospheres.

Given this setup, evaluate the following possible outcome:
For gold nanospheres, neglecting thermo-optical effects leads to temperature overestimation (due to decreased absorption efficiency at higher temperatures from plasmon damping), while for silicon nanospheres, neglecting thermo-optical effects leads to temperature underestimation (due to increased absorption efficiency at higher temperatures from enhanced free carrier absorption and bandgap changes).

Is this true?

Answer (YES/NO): NO